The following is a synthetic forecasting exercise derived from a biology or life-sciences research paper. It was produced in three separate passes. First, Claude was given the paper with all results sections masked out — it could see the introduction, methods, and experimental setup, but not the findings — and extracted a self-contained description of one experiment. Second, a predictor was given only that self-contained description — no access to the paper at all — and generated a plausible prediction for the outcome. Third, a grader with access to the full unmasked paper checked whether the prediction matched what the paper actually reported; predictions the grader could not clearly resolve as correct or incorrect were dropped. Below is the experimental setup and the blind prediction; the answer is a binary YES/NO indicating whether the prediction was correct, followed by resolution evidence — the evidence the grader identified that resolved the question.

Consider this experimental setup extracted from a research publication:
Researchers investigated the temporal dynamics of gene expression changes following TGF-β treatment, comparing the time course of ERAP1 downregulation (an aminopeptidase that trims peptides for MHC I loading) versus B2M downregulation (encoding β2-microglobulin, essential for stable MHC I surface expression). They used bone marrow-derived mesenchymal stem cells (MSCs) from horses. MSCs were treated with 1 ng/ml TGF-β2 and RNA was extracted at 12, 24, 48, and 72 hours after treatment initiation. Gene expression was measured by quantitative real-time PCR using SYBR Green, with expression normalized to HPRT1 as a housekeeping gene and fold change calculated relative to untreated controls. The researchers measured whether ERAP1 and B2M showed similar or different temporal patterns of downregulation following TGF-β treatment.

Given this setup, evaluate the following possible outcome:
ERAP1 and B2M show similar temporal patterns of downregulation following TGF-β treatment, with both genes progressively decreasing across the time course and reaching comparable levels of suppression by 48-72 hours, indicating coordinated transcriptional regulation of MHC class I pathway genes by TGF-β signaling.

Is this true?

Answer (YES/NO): NO